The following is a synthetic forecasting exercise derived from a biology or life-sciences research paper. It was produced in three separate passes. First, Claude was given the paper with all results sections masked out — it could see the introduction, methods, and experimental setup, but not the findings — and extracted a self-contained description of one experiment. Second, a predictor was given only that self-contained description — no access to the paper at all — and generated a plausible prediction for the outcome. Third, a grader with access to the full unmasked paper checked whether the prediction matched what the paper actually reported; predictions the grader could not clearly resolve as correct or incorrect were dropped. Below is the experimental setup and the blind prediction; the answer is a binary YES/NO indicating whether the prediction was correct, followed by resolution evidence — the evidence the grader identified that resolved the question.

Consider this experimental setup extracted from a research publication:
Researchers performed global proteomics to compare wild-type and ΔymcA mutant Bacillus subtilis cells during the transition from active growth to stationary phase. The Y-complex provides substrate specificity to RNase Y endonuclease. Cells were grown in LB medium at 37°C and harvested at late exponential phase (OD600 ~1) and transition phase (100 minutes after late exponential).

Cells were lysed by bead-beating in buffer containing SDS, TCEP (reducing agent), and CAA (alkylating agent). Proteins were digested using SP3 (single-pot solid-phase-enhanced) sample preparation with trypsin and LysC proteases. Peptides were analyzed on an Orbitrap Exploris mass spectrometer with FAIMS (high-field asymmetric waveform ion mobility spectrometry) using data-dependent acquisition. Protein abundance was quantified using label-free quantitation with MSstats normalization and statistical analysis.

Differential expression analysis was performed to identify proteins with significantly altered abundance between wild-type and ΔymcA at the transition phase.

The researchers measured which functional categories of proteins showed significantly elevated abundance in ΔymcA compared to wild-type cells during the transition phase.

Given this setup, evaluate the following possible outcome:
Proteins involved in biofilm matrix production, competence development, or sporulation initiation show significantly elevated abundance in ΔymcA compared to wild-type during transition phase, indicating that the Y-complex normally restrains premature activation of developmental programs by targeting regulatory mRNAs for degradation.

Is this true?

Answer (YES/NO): NO